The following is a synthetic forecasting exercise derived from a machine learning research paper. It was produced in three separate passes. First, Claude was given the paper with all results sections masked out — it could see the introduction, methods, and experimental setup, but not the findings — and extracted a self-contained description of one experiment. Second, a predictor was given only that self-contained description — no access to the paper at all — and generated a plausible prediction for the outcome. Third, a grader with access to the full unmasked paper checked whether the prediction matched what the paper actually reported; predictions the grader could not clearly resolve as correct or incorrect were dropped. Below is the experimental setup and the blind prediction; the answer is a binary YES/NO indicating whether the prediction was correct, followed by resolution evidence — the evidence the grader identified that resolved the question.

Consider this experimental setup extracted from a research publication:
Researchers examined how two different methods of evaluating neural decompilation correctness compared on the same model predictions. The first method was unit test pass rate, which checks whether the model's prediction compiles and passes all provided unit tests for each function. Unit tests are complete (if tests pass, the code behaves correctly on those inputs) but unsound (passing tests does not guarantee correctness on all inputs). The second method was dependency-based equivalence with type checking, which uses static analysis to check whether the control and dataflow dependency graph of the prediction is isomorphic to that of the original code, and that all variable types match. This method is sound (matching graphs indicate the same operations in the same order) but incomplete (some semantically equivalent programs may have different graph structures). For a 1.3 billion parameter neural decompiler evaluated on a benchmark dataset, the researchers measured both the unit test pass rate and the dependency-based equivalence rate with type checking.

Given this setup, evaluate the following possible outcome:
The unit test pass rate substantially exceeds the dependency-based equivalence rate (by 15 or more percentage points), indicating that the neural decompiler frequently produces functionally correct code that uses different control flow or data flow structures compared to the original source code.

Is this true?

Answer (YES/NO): YES